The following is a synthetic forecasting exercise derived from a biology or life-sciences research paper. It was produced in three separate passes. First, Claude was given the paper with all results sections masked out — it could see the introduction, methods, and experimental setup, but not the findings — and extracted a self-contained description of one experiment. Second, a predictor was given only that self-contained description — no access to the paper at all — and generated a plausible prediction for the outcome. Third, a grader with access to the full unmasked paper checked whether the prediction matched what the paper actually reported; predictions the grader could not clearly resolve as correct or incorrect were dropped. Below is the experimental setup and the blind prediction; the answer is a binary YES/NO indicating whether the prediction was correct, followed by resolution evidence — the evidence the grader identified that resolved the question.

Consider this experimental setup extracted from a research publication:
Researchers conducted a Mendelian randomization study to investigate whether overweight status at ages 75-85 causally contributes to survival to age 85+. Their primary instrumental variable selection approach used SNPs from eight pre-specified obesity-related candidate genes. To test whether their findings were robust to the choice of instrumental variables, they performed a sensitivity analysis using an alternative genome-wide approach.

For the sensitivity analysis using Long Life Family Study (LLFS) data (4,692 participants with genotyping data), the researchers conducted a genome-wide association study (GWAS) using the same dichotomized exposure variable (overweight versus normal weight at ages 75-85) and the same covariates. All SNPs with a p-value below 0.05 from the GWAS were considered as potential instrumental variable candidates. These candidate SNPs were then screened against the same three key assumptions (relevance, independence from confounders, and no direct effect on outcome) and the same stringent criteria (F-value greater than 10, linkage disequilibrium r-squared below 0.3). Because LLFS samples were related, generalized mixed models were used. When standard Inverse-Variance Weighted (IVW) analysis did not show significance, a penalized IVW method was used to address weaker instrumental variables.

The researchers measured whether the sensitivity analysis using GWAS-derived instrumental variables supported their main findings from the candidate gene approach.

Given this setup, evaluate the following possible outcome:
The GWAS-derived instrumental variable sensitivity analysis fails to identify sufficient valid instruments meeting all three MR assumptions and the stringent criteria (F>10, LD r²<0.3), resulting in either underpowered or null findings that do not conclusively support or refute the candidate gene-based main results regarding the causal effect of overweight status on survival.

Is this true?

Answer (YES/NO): NO